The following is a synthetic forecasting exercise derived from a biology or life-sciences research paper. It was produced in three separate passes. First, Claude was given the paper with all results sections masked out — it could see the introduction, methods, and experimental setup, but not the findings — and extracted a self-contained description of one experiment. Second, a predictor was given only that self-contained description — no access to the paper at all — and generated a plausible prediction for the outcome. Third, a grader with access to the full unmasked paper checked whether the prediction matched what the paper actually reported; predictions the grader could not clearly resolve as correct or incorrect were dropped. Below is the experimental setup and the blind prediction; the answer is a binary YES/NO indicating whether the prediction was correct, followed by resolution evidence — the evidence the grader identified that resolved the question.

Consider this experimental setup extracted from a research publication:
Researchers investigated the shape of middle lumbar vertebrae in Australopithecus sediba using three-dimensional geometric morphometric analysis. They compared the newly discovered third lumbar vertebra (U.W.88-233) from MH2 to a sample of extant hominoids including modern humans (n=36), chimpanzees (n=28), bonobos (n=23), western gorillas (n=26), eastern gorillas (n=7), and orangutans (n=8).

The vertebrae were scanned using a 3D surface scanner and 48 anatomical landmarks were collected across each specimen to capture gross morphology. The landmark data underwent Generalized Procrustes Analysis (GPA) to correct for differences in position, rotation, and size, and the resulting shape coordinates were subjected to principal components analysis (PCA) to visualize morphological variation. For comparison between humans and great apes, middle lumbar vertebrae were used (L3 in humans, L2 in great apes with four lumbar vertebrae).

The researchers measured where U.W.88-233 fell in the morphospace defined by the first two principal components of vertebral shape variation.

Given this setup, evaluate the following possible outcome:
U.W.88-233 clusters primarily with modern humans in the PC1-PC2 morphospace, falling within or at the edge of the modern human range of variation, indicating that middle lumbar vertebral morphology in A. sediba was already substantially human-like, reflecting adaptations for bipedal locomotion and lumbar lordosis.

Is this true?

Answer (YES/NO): YES